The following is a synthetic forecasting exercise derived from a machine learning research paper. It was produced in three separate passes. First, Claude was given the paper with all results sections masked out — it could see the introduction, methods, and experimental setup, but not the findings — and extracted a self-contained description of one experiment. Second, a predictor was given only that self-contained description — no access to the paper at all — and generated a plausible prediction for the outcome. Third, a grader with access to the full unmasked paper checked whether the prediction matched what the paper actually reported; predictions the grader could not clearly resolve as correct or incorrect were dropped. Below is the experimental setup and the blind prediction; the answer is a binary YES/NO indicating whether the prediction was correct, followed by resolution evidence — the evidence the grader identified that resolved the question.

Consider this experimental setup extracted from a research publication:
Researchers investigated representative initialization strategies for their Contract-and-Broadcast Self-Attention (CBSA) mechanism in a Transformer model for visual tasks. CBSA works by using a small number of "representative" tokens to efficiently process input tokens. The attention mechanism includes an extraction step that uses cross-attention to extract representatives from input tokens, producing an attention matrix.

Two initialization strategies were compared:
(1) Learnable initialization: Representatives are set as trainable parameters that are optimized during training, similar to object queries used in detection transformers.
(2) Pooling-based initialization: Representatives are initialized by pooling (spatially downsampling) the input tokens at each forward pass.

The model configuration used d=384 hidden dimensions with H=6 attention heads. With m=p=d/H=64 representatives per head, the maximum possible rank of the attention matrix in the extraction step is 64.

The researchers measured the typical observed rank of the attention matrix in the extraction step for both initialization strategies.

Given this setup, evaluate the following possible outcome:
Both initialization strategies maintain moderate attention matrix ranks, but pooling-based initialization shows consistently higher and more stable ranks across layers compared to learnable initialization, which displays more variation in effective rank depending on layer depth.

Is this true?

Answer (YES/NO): NO